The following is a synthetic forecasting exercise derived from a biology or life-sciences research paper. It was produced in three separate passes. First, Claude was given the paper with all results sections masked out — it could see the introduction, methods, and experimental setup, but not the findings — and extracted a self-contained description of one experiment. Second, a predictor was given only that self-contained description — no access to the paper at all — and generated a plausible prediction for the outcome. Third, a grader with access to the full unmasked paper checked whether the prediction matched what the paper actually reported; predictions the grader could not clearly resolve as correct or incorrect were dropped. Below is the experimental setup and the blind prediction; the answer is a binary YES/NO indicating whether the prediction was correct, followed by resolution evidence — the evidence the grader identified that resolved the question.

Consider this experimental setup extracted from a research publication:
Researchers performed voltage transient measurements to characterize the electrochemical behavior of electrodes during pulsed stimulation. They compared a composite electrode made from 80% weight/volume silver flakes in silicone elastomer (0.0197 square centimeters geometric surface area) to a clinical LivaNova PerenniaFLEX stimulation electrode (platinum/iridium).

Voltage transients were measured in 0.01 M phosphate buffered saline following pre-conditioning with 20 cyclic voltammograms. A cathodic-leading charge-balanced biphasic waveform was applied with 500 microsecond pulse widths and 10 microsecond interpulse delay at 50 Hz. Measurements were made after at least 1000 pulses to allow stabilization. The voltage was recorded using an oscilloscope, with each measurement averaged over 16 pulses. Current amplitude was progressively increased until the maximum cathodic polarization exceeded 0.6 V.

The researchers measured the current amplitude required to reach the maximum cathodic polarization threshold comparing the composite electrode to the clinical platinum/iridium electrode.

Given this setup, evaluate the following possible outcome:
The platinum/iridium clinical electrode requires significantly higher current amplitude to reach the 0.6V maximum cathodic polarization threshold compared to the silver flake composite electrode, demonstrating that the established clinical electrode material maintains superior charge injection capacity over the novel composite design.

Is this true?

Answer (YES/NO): NO